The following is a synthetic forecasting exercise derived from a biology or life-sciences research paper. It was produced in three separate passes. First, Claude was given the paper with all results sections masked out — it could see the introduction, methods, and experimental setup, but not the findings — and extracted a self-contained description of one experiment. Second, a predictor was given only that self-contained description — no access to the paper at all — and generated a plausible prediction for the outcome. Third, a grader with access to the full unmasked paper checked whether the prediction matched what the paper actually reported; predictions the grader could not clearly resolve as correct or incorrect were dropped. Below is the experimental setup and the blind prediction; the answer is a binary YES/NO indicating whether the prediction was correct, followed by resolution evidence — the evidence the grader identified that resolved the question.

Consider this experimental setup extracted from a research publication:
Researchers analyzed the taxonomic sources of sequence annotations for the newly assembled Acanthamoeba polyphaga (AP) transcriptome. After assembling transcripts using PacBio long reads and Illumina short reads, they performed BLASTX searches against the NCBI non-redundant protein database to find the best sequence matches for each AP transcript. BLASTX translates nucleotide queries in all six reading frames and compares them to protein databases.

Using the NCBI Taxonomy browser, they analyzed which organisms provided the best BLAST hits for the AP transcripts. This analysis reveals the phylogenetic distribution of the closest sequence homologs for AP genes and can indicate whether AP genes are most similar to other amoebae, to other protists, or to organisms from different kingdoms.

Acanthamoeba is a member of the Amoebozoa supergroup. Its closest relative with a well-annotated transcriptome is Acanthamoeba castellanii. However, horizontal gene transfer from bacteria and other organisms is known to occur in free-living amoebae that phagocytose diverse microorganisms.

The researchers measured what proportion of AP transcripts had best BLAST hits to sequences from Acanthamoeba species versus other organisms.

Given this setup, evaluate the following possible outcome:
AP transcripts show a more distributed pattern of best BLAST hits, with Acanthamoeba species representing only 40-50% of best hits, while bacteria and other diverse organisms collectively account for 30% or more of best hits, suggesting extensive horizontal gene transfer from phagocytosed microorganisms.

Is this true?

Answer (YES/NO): NO